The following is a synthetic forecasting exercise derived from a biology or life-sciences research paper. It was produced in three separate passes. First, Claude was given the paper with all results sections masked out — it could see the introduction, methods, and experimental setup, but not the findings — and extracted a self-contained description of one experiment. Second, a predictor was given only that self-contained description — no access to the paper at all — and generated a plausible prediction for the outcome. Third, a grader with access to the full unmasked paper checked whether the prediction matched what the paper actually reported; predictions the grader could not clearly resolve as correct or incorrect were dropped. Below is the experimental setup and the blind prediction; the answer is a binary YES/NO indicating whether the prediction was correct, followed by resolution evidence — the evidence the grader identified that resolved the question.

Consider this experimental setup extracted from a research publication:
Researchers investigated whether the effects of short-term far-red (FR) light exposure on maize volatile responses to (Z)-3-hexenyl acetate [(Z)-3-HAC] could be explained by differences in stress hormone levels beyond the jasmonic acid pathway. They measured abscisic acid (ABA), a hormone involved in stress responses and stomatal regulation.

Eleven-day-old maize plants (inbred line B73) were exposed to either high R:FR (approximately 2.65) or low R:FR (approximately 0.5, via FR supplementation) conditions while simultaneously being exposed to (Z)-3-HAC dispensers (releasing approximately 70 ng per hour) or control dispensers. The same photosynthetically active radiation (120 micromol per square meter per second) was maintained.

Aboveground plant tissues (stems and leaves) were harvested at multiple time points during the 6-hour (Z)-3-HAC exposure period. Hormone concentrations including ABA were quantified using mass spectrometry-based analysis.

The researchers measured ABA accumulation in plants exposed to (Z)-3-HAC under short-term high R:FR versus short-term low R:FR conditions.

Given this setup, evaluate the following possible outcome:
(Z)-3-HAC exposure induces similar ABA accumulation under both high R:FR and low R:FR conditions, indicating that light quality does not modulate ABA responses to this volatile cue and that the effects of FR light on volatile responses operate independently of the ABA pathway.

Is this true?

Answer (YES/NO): NO